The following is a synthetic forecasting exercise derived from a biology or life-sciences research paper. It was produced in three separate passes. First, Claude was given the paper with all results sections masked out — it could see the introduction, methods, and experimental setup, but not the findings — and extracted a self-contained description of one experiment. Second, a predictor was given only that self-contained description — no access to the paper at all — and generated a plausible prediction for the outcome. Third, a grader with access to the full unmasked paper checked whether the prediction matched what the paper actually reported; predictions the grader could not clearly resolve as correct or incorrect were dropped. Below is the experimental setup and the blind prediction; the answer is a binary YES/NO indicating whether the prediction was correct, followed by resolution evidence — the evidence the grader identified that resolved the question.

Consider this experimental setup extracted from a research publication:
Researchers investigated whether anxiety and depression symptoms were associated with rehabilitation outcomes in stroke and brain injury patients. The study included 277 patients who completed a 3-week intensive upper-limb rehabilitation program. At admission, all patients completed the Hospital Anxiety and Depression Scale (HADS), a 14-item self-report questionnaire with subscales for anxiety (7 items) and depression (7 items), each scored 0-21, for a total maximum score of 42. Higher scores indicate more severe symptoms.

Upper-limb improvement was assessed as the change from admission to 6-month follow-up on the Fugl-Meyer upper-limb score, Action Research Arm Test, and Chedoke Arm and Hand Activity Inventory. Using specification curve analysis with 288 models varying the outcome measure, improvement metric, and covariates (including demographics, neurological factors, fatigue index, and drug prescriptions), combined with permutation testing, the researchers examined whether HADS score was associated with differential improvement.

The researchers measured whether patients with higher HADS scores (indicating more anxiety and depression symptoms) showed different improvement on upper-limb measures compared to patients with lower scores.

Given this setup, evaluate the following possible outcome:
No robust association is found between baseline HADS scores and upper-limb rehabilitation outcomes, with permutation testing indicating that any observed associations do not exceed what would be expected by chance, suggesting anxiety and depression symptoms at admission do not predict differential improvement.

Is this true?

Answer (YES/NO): YES